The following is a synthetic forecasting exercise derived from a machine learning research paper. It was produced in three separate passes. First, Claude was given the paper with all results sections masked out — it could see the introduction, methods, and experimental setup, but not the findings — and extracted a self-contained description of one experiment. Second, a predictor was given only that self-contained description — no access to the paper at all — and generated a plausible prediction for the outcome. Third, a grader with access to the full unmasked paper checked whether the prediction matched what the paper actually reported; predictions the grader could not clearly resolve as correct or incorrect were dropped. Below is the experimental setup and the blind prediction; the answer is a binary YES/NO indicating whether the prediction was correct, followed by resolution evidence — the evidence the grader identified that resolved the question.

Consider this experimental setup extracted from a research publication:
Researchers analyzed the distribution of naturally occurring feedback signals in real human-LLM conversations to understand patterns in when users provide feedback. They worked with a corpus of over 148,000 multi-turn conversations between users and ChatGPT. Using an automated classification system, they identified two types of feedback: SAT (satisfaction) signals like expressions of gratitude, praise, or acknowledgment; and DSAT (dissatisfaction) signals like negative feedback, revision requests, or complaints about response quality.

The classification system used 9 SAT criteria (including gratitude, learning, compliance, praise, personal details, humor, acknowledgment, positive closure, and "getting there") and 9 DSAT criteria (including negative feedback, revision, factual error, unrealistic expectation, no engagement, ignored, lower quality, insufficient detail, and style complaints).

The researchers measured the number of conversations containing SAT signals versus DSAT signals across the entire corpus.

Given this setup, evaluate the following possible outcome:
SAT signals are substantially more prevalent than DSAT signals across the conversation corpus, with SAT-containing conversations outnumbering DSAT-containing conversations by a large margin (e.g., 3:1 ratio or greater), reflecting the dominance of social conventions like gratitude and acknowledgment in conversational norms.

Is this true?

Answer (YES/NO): NO